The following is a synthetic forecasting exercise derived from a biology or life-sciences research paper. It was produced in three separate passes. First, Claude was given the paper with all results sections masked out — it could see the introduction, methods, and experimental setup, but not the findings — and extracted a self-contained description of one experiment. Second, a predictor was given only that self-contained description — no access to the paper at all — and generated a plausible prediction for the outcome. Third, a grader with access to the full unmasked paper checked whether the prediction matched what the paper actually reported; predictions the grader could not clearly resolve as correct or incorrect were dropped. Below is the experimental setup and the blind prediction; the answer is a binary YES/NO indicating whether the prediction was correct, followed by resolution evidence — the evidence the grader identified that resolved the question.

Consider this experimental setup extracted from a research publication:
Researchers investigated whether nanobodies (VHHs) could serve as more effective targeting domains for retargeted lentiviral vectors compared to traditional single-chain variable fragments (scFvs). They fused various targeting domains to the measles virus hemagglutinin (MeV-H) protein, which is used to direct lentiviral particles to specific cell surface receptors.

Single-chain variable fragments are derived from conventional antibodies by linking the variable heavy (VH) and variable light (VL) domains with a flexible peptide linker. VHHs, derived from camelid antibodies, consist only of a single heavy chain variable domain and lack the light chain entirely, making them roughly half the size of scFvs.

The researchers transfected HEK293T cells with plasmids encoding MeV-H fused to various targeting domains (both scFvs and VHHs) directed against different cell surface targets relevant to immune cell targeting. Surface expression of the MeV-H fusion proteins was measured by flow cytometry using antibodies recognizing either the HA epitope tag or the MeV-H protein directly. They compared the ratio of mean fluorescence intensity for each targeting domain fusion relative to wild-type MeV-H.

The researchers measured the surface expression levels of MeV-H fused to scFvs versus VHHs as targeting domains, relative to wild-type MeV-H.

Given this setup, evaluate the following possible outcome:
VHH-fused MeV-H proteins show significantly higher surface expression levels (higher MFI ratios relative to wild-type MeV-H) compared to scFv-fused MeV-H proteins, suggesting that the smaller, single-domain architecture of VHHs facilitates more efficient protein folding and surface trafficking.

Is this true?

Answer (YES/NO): YES